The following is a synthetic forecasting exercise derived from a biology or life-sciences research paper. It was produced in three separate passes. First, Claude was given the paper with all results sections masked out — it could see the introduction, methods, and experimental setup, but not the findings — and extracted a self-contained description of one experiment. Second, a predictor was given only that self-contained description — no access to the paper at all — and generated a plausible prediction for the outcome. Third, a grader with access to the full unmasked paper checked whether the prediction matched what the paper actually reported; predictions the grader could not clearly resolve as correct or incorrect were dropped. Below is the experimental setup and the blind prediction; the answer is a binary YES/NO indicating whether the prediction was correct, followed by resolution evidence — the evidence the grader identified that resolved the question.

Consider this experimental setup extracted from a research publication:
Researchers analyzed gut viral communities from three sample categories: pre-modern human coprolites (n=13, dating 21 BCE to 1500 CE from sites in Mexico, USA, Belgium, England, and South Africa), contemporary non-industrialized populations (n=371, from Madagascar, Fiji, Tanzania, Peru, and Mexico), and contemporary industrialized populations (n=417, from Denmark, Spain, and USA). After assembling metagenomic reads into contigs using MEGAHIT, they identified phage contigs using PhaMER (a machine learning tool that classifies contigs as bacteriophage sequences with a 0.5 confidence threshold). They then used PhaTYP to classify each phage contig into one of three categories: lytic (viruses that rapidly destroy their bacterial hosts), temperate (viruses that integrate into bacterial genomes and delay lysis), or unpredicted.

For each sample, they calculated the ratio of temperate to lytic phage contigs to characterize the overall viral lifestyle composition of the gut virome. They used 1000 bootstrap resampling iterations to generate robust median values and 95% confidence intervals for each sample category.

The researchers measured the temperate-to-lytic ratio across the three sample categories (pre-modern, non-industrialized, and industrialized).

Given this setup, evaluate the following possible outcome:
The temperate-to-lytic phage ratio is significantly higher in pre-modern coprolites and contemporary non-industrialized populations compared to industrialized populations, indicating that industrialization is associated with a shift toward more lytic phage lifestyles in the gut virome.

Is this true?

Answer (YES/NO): NO